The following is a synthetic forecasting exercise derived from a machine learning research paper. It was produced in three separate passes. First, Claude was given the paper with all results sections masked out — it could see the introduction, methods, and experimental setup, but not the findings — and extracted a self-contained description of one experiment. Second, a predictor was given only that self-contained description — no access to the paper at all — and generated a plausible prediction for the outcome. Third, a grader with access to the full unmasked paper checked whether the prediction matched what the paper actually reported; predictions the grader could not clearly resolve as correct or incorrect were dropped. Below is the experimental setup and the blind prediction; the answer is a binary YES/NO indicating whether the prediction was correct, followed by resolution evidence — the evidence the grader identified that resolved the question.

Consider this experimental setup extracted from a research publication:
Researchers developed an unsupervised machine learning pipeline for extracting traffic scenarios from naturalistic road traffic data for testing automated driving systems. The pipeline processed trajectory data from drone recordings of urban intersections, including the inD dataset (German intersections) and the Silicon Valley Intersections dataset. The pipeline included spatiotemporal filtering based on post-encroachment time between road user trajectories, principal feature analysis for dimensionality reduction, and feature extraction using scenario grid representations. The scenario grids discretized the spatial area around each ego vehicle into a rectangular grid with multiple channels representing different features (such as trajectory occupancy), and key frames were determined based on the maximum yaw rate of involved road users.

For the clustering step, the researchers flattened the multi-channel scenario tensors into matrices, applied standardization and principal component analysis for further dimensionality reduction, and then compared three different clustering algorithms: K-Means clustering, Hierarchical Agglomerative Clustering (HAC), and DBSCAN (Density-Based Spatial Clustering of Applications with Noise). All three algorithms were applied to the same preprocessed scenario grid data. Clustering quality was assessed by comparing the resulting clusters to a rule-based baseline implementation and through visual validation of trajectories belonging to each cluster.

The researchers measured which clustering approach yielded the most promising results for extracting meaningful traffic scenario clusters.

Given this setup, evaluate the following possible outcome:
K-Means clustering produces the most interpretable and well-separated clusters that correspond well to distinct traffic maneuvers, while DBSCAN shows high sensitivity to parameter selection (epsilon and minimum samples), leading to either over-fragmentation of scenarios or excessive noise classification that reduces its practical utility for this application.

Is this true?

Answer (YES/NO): NO